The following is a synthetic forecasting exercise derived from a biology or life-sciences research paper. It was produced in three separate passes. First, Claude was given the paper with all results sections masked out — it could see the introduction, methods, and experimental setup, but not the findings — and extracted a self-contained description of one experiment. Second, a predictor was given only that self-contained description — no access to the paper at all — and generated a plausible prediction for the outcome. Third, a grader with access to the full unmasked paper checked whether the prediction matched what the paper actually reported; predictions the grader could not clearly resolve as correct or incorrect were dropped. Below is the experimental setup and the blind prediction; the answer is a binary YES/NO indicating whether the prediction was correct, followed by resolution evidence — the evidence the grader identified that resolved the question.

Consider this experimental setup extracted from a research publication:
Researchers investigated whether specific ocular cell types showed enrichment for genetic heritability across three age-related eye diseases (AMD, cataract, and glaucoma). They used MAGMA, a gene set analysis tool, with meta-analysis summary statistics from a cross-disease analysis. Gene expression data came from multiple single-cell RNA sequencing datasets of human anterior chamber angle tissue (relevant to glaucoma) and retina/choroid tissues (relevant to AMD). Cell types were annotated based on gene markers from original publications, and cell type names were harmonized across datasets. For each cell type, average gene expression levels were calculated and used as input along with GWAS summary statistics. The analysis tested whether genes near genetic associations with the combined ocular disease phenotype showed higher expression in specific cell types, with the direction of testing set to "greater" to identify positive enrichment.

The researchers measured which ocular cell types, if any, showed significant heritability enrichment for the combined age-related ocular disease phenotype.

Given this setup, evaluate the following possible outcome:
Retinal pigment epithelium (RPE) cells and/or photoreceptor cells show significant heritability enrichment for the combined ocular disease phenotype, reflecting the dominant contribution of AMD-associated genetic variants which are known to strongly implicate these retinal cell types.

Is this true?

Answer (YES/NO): NO